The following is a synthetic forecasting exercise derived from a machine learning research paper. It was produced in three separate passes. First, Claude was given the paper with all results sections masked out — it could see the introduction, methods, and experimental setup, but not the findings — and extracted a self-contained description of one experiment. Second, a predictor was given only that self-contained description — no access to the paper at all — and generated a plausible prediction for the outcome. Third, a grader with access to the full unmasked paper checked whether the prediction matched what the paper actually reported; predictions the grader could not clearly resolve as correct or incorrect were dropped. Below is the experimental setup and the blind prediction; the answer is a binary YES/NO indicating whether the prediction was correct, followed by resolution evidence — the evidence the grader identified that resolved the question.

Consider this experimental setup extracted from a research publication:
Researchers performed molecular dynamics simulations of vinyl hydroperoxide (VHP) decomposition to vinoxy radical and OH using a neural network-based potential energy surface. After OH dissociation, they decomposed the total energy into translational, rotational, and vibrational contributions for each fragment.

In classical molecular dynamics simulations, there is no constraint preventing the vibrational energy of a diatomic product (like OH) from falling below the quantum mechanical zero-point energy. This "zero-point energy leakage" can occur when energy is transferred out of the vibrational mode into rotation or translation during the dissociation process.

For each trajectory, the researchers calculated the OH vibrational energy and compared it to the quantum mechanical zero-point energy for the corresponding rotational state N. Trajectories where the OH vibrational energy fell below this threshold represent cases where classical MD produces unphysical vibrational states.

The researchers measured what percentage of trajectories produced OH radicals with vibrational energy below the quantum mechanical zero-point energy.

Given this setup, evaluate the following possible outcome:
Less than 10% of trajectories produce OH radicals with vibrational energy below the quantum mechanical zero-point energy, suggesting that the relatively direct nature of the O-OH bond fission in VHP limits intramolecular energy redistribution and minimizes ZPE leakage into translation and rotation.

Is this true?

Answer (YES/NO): NO